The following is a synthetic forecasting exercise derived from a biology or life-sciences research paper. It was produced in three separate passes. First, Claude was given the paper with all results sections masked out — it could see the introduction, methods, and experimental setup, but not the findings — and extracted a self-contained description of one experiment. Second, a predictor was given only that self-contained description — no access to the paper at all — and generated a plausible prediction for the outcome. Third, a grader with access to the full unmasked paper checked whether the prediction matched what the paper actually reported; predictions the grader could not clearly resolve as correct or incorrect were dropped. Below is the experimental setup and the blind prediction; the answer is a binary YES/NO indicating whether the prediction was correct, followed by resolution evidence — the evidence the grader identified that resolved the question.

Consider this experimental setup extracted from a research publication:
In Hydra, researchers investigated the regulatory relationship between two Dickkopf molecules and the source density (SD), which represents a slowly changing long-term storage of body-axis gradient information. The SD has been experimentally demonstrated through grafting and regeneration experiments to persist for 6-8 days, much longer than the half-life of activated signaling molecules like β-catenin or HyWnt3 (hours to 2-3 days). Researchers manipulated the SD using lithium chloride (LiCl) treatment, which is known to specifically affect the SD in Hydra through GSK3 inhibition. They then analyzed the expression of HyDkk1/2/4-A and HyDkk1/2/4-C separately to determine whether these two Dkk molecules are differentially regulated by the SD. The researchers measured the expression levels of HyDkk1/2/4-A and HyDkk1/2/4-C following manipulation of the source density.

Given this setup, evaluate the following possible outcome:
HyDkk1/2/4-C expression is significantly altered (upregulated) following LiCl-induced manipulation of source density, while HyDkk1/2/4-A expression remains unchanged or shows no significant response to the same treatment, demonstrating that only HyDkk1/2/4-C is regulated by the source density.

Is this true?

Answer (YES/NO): YES